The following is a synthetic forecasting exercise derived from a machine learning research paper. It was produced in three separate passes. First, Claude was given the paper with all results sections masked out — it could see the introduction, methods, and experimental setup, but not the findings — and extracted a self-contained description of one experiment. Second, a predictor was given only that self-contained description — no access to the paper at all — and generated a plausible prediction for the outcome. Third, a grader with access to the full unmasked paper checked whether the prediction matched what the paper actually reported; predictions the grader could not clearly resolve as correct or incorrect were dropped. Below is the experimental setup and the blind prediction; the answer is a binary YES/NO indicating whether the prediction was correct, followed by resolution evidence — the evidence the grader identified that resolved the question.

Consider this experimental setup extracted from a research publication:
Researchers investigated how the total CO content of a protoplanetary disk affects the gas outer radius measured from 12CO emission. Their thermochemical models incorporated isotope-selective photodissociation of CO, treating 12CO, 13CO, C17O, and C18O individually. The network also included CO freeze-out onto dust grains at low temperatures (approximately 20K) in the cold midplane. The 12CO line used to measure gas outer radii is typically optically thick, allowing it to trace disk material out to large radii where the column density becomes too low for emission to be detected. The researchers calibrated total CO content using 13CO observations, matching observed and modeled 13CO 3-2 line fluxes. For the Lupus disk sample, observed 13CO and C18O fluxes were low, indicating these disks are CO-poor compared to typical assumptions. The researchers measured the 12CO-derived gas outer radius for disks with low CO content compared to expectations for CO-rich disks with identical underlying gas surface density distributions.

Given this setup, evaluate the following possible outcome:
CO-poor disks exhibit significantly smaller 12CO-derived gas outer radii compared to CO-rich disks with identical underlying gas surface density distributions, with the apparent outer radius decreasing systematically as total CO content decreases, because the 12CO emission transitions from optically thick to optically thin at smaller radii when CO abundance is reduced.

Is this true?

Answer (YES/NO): YES